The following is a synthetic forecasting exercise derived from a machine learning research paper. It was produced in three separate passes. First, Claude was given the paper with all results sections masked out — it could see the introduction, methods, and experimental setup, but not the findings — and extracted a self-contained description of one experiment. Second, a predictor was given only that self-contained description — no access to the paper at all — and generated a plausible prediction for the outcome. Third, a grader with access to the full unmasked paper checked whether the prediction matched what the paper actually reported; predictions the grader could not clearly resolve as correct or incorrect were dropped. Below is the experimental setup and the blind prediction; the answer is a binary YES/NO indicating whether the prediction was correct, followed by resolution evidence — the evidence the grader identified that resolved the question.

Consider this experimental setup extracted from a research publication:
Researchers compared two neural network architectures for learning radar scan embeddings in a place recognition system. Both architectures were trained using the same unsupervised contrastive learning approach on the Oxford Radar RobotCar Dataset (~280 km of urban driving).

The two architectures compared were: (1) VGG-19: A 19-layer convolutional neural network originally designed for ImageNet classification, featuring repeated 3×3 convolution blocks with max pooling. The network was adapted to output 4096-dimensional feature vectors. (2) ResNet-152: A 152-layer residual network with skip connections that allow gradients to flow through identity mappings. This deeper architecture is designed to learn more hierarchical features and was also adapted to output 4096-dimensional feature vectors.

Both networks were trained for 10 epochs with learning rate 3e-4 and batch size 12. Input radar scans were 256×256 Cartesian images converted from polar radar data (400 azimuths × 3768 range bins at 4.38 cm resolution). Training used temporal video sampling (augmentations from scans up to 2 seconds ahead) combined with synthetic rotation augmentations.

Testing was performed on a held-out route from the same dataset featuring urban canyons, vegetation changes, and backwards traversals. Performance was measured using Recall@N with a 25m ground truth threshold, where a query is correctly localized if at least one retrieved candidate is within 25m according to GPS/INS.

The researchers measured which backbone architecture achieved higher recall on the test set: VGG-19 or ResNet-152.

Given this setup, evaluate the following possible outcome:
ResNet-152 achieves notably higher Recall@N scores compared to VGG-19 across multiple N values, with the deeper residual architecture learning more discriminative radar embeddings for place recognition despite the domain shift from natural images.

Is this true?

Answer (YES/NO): NO